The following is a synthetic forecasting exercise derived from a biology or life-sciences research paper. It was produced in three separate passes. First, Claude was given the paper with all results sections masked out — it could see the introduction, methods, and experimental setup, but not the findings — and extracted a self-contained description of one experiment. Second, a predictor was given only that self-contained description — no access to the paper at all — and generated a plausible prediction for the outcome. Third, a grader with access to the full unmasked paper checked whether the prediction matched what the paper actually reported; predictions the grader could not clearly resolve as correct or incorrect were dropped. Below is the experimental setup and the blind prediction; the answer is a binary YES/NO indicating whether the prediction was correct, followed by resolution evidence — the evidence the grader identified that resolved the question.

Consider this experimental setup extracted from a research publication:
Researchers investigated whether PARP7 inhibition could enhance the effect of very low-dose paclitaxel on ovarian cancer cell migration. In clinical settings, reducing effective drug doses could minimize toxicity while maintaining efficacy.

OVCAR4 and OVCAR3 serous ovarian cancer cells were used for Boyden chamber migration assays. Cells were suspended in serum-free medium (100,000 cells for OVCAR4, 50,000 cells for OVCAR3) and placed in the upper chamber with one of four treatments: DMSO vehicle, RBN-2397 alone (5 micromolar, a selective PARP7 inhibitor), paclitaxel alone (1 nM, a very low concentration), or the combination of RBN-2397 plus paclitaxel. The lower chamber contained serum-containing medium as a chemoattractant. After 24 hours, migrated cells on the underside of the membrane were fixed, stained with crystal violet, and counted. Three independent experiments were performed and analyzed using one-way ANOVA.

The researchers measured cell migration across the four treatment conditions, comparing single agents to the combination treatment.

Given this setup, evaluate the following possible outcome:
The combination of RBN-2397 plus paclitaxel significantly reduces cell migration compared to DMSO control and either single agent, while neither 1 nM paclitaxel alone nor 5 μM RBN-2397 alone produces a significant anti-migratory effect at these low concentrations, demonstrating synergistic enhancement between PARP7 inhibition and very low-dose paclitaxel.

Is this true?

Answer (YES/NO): NO